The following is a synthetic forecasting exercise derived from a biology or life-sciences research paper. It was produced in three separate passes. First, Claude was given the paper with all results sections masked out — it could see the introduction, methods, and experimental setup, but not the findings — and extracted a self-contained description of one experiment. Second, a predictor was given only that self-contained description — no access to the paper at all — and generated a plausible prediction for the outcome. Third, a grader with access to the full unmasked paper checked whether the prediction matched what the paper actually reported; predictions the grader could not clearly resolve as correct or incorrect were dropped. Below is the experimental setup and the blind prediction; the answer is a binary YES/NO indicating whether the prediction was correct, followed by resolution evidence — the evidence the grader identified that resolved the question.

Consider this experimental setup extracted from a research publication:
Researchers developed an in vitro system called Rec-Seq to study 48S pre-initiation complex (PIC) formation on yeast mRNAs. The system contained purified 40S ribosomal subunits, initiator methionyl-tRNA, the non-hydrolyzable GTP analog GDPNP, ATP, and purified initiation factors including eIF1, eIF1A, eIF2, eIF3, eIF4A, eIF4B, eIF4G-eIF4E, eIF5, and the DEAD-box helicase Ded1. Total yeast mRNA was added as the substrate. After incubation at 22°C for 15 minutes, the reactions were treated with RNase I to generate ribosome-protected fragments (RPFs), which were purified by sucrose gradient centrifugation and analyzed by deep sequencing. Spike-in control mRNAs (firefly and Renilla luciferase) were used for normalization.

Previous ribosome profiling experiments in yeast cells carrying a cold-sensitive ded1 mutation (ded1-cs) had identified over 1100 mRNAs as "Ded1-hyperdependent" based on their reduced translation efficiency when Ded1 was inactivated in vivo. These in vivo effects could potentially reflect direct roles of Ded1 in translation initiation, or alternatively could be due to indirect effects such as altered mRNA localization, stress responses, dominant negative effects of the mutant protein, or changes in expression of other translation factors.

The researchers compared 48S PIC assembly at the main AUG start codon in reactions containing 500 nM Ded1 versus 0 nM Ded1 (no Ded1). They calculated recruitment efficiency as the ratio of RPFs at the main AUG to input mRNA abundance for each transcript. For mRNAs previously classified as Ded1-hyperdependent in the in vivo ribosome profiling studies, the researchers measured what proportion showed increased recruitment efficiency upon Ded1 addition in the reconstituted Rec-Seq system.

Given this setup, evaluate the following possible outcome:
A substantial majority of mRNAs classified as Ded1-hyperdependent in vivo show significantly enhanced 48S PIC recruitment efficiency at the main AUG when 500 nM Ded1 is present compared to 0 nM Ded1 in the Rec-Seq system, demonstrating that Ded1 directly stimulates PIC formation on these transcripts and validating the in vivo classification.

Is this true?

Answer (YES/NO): YES